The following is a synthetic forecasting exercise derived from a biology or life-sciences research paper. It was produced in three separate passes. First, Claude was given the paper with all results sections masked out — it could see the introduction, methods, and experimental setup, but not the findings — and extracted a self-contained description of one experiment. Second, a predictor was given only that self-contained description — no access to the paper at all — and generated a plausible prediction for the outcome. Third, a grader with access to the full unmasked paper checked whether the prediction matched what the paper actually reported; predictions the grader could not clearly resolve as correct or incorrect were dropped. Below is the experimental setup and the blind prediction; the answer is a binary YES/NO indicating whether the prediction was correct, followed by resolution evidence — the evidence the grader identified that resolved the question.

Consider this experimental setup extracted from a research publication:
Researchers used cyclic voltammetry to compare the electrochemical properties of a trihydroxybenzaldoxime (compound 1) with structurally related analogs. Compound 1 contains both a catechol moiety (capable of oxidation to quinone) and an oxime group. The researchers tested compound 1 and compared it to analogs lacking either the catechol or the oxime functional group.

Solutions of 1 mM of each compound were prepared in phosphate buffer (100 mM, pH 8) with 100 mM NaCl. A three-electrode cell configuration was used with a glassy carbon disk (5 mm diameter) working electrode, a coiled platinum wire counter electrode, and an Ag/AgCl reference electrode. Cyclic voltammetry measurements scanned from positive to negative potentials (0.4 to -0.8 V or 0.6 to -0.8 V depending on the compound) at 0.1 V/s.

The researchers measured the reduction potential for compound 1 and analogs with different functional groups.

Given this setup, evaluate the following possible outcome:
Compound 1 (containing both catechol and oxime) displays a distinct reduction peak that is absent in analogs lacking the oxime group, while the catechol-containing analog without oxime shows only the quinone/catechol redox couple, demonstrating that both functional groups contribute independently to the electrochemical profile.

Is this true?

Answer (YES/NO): NO